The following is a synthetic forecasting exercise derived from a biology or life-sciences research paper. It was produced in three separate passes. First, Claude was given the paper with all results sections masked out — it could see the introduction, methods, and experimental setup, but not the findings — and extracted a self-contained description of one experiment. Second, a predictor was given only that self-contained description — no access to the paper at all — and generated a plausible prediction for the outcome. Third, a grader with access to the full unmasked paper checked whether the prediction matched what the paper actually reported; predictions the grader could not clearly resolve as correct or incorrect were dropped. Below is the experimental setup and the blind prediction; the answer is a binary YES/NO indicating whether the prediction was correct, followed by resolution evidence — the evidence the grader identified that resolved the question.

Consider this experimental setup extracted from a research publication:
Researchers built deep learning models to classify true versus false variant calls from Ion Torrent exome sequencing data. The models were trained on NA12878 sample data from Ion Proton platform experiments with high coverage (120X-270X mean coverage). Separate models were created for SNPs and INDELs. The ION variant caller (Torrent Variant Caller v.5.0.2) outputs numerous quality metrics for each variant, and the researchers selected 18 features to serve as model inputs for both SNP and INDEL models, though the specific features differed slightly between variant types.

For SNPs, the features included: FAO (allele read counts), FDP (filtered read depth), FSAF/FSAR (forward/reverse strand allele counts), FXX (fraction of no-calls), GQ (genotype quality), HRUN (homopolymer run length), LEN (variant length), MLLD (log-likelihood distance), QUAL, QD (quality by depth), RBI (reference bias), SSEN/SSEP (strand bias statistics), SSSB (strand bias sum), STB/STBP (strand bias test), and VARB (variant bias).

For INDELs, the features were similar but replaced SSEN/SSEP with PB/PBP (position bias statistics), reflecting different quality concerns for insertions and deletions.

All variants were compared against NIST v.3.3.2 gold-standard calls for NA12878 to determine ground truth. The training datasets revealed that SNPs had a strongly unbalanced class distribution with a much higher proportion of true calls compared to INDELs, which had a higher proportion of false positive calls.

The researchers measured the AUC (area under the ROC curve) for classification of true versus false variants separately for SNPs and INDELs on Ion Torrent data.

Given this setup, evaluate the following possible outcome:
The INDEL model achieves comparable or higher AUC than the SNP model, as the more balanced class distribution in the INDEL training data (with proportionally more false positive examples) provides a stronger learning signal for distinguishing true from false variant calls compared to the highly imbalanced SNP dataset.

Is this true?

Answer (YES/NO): NO